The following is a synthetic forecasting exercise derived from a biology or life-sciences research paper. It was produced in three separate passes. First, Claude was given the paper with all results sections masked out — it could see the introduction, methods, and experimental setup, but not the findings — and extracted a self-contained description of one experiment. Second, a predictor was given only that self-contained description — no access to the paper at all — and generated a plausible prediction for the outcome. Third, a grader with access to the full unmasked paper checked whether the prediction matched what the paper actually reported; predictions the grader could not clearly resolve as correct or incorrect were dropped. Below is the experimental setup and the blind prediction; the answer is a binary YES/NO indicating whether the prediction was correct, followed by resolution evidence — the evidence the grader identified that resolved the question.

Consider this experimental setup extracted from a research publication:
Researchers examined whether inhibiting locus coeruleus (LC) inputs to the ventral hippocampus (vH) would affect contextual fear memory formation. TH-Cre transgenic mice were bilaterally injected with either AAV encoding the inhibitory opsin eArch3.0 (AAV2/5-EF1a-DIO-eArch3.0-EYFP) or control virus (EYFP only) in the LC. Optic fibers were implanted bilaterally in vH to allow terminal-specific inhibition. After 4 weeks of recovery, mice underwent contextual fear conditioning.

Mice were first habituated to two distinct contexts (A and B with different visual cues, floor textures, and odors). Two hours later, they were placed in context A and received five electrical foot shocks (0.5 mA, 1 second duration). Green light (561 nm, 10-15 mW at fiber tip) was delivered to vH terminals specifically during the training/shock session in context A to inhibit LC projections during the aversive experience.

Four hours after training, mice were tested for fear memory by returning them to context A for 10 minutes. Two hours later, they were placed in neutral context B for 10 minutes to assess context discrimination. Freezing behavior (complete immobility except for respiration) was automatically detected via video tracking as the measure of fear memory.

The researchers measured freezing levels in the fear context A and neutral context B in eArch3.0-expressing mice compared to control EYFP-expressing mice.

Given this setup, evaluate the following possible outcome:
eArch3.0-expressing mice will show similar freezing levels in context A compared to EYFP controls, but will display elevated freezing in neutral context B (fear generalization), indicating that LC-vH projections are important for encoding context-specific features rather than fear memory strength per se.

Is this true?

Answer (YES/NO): NO